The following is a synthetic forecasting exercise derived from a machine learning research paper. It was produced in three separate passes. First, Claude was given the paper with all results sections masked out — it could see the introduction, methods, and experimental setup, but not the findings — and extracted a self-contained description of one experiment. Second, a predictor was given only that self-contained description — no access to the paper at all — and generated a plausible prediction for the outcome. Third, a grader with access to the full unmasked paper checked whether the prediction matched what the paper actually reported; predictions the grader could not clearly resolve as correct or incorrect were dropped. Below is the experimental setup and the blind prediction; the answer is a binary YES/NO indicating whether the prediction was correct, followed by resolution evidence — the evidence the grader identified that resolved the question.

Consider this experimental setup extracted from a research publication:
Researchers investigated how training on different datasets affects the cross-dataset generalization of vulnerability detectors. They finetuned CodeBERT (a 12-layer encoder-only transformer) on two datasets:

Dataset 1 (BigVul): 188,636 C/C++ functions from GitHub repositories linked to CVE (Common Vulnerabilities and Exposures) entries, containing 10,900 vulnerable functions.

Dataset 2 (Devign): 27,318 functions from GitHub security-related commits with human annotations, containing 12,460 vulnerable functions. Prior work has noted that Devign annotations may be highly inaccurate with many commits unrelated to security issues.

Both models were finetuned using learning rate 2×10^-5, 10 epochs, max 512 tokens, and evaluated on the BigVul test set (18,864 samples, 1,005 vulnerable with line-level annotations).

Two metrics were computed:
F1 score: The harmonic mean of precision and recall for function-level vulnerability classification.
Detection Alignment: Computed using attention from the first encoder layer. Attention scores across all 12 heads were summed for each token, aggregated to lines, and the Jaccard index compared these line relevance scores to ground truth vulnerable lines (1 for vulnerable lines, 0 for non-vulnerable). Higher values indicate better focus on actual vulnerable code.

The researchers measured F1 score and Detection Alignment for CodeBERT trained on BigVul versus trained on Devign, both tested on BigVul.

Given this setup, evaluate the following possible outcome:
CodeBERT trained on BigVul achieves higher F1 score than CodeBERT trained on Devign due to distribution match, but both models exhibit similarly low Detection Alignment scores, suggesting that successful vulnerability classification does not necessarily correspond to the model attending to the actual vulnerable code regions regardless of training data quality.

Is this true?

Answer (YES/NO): YES